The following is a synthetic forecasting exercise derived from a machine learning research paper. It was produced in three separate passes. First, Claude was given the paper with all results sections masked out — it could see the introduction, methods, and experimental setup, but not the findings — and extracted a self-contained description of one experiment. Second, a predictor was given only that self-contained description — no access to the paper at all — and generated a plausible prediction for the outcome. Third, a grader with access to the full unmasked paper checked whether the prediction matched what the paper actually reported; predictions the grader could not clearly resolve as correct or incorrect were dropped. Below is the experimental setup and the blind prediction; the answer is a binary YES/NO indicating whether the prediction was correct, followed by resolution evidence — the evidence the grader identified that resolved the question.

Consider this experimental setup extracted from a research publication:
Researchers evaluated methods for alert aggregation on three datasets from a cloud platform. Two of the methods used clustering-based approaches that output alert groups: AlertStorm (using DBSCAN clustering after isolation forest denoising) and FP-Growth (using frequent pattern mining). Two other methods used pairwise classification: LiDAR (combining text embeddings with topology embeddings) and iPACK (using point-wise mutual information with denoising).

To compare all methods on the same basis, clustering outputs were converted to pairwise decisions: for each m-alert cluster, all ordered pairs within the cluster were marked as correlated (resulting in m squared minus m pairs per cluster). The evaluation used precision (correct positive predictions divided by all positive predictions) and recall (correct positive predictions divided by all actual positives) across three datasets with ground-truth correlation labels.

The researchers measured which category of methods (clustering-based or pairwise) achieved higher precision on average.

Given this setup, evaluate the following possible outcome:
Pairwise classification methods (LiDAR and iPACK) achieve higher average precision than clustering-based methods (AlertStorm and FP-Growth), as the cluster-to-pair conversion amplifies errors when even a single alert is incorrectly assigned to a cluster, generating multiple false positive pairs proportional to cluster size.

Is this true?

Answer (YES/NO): YES